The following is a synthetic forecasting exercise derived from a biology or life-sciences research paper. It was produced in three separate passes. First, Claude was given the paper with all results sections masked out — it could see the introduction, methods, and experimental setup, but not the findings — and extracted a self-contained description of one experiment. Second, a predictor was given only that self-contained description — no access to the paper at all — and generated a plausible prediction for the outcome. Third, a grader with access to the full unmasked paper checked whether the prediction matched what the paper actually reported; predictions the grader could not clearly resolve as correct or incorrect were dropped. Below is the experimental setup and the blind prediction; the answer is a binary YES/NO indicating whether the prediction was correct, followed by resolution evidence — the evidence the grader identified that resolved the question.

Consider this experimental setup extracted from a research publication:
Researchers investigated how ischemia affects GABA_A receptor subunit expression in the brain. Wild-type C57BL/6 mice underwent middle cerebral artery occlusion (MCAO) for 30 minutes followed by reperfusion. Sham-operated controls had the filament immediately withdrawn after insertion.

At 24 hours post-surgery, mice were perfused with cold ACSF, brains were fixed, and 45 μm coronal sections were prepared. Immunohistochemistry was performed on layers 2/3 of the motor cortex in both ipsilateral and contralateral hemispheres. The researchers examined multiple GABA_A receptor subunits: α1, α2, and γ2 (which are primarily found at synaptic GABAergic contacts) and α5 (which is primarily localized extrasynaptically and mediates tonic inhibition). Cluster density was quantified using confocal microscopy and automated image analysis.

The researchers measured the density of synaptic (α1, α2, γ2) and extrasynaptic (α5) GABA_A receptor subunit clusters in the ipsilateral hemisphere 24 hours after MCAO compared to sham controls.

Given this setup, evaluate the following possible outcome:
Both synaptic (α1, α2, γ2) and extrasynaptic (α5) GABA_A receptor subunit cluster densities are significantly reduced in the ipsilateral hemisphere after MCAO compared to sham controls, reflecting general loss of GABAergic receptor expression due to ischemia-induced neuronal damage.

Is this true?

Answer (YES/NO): YES